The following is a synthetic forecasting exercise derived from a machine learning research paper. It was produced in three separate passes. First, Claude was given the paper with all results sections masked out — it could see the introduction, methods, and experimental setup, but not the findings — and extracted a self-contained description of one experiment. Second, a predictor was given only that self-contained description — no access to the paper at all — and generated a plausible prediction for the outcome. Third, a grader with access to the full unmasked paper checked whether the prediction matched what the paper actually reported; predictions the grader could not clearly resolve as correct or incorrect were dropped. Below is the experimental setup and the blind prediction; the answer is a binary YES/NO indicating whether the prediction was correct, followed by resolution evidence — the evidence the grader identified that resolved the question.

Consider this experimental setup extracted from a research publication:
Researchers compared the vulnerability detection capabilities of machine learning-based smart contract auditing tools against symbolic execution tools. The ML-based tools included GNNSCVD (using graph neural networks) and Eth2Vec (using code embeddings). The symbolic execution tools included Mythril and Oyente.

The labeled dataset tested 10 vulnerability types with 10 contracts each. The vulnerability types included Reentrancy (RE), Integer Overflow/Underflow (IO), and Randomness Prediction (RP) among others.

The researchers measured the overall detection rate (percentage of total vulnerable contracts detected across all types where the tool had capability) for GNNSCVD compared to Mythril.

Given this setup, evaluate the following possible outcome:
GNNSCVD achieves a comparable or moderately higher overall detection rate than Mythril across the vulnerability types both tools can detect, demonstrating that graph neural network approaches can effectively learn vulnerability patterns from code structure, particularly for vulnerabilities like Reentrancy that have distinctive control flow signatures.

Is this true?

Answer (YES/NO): NO